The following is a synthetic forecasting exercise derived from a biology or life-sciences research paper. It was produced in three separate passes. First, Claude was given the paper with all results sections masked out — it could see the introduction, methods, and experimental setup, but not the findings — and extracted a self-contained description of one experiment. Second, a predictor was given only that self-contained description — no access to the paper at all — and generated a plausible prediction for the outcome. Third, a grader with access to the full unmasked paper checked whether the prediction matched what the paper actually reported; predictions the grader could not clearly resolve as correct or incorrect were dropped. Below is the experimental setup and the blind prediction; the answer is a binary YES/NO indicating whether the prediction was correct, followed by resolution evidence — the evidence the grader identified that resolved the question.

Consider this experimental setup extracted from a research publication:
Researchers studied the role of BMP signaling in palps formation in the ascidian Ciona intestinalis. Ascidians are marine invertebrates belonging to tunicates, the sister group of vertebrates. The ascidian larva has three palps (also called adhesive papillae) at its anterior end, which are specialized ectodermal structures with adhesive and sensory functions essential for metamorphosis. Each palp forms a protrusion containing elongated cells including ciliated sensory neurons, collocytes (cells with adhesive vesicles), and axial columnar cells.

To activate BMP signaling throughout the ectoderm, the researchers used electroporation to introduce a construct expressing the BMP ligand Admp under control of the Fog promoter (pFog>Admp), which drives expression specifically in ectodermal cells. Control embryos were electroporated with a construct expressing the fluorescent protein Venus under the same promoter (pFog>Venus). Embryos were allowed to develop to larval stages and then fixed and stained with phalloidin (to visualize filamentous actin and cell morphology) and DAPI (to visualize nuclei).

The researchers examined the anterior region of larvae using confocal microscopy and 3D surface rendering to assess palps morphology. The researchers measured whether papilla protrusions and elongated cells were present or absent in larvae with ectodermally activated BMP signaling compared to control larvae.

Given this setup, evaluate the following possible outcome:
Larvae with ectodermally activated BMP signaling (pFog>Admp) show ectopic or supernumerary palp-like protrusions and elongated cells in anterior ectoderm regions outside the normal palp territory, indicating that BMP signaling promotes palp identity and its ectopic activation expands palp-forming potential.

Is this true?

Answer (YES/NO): NO